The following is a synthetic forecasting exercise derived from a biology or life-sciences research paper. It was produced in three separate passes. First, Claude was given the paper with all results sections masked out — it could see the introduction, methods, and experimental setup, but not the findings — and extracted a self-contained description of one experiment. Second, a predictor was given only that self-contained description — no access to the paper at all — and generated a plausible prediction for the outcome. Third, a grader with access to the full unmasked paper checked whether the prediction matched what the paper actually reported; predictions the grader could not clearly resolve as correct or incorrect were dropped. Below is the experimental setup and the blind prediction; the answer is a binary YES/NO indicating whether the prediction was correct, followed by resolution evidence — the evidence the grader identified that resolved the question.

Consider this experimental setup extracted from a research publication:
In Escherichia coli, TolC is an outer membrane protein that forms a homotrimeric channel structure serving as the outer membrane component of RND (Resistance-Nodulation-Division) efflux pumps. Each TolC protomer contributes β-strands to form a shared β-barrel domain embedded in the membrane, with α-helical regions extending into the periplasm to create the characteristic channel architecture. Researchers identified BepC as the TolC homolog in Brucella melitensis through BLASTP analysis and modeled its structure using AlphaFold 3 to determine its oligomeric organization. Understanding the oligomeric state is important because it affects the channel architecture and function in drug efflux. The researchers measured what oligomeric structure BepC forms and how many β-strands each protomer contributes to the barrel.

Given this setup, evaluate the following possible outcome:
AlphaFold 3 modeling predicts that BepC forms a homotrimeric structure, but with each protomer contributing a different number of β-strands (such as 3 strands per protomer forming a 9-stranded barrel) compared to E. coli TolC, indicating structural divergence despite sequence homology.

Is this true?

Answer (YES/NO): NO